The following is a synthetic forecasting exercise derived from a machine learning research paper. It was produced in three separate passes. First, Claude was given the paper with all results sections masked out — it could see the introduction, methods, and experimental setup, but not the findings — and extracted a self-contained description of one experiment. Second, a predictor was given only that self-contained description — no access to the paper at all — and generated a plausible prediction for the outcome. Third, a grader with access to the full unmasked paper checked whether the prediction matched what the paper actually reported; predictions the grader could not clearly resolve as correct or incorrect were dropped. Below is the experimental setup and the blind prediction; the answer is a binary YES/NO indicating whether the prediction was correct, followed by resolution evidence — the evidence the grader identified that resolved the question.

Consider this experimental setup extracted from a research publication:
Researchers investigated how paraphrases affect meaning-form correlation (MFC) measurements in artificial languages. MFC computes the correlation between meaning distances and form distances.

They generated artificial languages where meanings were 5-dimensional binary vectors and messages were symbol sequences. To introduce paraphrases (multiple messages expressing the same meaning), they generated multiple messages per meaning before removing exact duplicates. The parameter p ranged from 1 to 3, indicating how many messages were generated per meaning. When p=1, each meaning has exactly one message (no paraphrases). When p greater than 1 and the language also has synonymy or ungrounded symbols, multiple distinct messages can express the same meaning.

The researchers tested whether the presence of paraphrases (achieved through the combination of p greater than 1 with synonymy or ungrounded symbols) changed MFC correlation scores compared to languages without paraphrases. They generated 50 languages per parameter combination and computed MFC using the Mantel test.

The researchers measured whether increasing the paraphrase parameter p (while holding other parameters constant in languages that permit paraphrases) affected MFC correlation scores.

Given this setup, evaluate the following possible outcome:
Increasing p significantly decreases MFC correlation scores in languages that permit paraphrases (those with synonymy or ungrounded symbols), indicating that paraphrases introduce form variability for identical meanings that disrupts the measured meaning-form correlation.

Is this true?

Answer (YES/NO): NO